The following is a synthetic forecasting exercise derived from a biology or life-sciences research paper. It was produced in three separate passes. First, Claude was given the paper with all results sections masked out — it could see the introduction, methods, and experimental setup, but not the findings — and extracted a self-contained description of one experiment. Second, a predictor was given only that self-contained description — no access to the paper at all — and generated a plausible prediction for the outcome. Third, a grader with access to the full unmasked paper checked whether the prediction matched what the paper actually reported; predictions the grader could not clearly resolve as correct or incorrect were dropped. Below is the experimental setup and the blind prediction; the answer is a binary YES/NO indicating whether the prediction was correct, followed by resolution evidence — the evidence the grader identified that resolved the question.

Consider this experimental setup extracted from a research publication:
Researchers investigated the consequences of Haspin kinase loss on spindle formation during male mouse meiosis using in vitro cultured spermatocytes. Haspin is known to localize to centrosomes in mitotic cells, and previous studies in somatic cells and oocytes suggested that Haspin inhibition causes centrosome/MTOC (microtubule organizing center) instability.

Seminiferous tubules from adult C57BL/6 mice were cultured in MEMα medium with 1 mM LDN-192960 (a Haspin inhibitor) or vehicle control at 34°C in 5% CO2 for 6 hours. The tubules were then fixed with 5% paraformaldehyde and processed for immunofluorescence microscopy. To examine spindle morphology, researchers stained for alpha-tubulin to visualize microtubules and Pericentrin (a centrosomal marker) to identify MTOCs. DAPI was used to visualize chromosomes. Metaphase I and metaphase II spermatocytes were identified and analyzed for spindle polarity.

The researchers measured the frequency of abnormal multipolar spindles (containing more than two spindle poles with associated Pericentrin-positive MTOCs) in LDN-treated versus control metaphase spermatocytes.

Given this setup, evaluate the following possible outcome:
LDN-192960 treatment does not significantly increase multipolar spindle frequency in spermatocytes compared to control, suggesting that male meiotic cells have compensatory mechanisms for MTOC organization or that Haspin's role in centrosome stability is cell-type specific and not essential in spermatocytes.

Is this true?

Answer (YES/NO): NO